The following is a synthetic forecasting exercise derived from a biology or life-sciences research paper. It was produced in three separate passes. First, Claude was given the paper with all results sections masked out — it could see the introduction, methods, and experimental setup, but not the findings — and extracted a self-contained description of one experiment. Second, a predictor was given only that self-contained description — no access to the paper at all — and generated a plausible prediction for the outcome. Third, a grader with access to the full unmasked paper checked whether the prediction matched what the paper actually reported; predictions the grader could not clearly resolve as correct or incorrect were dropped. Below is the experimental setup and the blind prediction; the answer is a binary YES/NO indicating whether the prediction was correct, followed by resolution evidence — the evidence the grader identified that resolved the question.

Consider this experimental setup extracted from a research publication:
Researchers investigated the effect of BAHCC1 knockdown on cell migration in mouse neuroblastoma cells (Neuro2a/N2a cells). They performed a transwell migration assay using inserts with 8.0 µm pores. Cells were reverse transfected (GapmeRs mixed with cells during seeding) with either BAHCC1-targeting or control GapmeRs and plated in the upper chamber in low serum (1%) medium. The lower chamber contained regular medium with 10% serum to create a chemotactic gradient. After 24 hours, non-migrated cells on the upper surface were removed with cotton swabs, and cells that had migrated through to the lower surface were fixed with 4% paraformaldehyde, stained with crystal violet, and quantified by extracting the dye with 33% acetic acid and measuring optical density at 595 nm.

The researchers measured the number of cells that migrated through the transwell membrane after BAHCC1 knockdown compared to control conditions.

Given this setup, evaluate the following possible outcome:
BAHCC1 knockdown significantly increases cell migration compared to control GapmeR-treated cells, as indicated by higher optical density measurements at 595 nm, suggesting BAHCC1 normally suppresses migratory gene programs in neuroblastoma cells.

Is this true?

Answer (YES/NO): NO